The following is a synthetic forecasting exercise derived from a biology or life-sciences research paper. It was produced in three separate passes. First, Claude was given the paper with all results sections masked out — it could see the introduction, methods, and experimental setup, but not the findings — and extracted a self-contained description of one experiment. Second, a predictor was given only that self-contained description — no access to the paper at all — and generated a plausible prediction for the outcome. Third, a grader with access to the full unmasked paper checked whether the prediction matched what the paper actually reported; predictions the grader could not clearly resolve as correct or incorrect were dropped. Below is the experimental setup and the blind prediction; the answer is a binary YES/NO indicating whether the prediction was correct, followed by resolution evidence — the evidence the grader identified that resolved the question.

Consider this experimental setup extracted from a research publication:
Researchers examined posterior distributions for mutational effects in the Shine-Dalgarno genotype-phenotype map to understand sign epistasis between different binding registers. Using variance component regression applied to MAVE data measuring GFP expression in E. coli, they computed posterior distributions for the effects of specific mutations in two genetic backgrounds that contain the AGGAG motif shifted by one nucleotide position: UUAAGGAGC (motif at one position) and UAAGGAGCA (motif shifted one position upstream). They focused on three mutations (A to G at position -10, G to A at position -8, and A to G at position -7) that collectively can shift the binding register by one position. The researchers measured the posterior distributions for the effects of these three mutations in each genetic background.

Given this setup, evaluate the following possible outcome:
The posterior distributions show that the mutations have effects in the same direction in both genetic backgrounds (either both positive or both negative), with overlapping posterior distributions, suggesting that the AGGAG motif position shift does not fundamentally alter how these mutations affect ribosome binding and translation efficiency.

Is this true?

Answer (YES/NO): NO